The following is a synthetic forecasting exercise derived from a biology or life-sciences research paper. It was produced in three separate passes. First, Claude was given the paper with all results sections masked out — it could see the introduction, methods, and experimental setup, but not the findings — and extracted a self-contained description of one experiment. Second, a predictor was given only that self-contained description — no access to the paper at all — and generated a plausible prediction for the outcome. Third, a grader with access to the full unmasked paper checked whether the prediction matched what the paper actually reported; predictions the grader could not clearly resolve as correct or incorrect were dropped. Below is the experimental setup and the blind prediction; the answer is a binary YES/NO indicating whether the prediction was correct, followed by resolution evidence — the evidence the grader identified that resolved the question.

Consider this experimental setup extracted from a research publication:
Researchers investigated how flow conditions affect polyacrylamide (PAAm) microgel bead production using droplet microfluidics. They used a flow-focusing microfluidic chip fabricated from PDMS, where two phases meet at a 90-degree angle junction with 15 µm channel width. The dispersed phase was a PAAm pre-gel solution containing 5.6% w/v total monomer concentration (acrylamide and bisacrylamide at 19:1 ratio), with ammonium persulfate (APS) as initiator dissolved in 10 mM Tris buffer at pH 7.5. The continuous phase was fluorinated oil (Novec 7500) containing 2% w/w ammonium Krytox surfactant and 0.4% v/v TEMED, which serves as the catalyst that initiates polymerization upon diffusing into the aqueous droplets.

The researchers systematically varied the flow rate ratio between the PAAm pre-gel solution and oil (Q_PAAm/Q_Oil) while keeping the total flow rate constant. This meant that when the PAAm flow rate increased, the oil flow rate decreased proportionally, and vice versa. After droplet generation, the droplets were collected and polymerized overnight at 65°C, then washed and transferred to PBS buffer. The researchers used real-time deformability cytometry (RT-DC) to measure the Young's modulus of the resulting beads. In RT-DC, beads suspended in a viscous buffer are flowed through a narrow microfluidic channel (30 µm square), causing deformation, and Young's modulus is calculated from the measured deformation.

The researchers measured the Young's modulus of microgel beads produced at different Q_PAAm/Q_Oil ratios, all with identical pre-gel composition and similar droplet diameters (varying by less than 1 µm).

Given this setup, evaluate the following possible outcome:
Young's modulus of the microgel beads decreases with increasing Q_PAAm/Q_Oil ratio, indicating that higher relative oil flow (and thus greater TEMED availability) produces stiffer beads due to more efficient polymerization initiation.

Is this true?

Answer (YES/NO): NO